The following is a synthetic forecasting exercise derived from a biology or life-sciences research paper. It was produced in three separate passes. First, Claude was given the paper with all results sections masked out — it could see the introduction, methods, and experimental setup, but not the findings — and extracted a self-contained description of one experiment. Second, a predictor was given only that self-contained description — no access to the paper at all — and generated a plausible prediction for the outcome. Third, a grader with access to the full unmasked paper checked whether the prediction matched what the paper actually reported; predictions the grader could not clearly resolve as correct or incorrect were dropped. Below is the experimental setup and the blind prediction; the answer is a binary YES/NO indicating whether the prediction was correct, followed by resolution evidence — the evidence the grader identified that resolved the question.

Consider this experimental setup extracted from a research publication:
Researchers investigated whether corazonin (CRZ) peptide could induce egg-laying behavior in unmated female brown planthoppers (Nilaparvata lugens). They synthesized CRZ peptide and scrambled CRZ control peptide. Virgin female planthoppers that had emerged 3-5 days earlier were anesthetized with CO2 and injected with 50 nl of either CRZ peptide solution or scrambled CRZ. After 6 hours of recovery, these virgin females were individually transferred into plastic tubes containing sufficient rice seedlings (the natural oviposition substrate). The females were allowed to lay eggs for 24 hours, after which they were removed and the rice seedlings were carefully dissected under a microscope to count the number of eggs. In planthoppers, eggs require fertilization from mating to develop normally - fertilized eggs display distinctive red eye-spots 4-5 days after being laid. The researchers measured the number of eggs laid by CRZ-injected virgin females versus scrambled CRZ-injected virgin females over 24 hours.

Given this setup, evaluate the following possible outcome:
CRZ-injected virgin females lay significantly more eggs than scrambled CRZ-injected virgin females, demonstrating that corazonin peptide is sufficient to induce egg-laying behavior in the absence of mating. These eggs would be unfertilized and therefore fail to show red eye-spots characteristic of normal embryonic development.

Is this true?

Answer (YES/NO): NO